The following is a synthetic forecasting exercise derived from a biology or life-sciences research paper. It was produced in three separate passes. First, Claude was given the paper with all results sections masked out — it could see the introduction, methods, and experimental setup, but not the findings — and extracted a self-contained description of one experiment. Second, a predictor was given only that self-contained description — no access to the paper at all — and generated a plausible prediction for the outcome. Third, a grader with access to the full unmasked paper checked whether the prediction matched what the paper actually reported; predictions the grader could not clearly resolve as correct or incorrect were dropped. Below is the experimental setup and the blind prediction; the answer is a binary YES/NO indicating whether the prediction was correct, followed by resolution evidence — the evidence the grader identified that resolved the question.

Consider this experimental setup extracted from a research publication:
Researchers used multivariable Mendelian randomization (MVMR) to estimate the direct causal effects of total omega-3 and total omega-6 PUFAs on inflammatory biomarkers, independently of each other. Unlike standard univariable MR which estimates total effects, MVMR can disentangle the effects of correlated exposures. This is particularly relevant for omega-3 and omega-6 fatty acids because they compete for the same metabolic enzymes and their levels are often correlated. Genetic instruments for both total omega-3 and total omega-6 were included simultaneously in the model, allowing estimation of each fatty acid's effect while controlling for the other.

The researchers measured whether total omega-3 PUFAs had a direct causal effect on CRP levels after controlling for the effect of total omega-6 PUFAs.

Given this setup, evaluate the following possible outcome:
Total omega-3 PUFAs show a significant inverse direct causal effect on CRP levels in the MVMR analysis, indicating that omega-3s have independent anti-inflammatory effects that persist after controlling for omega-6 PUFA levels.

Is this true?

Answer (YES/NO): NO